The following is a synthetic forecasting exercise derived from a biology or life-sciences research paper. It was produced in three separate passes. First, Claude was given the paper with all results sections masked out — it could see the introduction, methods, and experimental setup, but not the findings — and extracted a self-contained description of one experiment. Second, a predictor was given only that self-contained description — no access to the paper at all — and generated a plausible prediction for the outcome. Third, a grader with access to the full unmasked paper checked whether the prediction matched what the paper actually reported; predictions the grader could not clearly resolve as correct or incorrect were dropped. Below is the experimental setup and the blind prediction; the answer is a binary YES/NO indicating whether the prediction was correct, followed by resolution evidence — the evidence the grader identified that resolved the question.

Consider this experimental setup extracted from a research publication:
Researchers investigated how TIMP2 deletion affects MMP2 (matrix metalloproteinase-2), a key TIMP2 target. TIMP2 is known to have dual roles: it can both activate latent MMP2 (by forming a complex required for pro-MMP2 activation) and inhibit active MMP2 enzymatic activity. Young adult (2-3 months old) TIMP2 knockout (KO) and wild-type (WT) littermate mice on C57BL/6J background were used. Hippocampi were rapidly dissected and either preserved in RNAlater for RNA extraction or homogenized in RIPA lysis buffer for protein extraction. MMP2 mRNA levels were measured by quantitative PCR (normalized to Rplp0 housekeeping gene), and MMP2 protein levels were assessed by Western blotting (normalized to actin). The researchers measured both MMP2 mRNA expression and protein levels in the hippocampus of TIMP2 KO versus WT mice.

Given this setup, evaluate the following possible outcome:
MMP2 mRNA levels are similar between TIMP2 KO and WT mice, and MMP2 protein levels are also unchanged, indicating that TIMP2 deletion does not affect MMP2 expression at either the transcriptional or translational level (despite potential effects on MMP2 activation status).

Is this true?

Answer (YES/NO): NO